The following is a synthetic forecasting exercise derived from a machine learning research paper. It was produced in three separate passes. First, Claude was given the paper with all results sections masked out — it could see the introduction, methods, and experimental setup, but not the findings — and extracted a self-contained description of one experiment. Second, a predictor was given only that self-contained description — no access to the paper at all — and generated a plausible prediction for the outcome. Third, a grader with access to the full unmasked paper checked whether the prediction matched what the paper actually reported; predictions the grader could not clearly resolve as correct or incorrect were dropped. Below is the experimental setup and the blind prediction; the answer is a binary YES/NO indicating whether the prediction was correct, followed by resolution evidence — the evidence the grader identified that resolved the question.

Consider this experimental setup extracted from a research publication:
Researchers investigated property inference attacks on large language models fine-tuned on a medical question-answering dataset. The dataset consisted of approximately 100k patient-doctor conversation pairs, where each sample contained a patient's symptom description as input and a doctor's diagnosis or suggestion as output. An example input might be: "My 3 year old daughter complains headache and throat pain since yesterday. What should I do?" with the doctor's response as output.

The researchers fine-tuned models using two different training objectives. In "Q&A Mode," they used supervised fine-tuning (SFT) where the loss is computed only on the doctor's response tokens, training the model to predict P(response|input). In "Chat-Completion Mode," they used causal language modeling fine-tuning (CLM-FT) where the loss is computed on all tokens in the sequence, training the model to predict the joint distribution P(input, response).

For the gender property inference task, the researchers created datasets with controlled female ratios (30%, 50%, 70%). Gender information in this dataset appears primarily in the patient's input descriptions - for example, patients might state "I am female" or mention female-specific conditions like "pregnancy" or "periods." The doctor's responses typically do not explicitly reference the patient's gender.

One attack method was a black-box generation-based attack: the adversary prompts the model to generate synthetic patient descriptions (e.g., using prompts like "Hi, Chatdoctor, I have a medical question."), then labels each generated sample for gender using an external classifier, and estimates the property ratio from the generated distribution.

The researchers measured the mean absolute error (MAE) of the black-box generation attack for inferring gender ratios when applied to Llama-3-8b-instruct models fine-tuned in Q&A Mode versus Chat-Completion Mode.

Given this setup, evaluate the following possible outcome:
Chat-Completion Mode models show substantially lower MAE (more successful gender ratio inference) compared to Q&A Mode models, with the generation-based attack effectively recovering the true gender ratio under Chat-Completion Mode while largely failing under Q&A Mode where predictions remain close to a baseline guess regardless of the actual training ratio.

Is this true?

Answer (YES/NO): YES